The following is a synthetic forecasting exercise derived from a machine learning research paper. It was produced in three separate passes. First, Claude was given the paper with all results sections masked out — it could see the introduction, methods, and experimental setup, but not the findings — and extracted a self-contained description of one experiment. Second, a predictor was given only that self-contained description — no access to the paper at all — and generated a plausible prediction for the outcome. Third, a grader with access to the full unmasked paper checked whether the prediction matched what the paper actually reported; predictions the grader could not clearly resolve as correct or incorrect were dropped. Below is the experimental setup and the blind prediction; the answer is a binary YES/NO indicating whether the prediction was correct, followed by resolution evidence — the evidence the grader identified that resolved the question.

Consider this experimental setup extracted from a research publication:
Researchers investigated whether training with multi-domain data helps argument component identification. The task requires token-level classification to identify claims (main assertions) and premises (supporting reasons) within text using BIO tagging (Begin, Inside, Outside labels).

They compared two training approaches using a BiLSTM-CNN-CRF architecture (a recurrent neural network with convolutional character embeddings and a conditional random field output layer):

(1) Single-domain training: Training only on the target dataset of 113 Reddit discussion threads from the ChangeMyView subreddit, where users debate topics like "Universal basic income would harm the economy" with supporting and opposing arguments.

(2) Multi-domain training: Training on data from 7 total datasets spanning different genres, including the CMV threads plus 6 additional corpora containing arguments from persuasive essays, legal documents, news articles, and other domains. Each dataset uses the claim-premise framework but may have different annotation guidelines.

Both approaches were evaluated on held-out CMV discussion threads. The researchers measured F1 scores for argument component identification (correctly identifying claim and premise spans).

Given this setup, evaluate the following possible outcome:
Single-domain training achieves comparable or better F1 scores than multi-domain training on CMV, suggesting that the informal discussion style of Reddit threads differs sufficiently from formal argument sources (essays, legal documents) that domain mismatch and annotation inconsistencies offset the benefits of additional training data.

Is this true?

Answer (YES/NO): YES